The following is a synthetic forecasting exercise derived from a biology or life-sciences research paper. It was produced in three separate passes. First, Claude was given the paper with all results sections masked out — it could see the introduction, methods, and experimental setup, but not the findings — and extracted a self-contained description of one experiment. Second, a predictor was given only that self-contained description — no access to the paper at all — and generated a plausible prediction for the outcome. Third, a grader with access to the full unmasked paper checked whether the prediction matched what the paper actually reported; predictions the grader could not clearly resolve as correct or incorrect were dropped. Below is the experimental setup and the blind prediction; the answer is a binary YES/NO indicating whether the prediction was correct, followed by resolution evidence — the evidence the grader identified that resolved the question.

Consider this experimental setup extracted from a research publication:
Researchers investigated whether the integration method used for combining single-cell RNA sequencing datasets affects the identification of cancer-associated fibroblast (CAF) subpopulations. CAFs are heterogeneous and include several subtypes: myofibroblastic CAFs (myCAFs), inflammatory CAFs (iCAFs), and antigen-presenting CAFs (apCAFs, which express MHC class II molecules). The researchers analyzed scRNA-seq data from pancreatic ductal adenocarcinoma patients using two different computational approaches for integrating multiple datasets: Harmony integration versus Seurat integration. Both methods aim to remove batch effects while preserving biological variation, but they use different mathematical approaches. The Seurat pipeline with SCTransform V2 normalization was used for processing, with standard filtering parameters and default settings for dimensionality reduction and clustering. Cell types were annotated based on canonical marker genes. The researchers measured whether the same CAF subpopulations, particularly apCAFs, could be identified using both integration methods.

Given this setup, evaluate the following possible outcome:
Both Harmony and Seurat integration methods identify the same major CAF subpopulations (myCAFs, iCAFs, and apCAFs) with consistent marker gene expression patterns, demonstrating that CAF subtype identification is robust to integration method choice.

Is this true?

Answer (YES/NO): NO